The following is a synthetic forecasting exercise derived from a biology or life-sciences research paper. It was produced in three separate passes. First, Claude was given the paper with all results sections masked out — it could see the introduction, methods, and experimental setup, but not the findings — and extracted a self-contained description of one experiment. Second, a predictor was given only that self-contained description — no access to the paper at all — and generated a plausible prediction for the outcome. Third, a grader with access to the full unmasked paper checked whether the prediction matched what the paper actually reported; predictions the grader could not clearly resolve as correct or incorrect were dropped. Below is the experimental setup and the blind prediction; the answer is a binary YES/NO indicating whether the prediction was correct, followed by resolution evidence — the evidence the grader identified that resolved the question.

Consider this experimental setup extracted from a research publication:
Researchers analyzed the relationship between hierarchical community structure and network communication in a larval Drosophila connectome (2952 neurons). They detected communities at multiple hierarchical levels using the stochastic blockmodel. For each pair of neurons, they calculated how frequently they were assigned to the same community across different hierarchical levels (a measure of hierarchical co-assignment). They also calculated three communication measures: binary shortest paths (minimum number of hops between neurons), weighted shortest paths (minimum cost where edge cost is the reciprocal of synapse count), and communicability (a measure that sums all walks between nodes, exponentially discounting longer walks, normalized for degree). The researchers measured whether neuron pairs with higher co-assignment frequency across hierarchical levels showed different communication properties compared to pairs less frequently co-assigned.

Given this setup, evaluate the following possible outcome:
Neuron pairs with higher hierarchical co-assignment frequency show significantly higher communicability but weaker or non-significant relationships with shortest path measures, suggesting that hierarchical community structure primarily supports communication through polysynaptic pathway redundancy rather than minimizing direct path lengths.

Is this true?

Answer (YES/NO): NO